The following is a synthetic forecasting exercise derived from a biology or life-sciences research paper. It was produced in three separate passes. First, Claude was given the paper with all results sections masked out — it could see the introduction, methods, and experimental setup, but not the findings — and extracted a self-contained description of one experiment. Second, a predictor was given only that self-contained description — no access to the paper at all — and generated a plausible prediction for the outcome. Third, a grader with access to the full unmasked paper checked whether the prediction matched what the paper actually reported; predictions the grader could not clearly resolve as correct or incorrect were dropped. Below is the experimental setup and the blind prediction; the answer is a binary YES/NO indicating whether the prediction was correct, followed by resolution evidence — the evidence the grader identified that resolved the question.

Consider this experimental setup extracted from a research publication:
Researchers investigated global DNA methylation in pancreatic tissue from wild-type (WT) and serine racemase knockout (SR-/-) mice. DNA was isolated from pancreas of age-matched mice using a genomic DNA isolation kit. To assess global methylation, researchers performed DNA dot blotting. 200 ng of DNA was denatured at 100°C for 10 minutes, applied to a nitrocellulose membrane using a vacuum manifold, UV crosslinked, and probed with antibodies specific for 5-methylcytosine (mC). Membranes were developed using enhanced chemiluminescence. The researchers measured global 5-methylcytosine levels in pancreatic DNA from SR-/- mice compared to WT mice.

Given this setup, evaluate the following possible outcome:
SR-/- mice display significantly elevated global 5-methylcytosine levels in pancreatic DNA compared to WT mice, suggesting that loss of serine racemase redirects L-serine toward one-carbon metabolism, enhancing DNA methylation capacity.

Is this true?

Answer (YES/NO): NO